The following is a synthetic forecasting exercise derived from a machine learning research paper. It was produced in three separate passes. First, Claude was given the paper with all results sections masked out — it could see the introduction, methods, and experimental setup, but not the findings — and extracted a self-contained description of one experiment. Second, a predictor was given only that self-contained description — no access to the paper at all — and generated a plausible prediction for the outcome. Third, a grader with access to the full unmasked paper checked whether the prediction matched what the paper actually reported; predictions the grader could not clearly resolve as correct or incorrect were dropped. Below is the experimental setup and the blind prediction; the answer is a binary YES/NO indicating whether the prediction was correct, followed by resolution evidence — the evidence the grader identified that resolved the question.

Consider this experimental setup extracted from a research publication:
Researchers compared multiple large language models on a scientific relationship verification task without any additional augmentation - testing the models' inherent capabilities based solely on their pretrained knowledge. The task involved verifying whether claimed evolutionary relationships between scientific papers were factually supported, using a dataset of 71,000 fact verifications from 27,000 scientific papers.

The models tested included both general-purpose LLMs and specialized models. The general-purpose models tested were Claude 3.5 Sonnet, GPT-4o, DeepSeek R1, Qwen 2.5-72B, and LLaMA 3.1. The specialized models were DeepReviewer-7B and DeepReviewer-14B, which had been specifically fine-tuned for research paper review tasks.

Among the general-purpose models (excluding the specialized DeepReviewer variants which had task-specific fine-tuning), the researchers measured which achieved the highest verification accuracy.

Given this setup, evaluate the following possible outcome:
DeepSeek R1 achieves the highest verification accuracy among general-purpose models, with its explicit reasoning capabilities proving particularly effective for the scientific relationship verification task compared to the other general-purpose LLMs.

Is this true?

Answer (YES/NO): YES